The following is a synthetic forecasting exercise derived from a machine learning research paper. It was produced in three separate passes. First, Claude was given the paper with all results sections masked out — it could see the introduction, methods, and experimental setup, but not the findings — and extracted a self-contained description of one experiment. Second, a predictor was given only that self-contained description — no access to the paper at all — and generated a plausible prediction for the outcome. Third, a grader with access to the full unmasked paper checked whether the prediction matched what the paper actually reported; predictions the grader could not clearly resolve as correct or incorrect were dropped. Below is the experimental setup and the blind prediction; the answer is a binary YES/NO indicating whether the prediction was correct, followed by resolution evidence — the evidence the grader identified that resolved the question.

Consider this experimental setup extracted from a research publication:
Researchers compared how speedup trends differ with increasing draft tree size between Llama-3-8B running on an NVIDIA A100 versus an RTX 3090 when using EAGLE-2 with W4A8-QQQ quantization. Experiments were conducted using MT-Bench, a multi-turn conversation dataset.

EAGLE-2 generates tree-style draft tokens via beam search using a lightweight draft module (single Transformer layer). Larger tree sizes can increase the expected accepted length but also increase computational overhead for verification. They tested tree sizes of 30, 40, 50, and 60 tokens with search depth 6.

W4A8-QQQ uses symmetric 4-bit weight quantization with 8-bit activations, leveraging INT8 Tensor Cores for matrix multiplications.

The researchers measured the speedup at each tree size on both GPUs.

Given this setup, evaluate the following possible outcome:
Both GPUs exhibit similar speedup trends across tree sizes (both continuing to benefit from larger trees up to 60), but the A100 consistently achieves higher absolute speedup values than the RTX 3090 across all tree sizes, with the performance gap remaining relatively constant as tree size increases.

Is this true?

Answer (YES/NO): NO